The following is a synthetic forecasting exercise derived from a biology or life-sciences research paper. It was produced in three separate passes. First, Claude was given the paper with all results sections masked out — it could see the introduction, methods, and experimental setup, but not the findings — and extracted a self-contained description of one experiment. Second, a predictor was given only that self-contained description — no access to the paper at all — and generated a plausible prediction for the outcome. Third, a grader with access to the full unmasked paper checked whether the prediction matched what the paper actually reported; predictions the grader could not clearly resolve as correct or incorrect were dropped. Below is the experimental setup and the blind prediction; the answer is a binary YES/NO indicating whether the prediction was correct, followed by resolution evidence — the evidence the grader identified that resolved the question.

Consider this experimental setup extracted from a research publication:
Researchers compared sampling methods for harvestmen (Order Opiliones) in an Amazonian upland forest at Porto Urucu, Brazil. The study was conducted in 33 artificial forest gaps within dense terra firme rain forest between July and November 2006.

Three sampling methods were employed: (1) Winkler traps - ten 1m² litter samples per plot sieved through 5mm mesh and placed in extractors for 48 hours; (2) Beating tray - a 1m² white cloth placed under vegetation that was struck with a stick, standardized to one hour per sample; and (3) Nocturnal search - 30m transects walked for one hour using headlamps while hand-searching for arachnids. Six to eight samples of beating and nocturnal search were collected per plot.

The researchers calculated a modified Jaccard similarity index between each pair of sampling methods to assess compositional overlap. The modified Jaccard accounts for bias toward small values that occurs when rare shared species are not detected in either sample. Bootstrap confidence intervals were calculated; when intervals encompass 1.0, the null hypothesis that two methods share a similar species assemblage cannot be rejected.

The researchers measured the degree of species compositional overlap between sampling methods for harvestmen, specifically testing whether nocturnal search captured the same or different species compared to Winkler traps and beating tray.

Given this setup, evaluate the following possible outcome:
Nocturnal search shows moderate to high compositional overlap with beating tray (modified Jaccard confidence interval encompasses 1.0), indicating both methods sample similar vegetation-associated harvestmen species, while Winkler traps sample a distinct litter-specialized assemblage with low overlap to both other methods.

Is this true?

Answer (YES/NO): YES